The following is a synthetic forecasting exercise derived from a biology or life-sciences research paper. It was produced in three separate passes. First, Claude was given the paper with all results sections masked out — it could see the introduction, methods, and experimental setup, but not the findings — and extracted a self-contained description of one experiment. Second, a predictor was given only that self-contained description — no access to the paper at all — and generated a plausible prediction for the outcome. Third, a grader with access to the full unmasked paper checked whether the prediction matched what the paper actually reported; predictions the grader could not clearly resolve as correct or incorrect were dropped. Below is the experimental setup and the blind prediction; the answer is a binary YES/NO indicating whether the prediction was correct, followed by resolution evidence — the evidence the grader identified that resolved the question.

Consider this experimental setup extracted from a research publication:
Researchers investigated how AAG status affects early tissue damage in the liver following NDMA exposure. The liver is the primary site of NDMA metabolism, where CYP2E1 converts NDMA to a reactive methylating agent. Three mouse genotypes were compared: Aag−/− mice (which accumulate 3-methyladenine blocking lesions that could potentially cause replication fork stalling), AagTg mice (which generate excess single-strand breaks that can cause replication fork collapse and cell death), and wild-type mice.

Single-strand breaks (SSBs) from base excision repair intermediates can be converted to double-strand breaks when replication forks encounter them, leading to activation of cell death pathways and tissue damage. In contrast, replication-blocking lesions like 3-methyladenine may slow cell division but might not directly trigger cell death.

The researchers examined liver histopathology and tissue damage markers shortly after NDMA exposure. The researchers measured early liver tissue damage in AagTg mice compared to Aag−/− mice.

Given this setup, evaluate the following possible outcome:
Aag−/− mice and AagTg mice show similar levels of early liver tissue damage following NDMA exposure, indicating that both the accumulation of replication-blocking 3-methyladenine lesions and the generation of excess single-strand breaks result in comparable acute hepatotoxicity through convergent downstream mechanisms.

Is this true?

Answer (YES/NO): NO